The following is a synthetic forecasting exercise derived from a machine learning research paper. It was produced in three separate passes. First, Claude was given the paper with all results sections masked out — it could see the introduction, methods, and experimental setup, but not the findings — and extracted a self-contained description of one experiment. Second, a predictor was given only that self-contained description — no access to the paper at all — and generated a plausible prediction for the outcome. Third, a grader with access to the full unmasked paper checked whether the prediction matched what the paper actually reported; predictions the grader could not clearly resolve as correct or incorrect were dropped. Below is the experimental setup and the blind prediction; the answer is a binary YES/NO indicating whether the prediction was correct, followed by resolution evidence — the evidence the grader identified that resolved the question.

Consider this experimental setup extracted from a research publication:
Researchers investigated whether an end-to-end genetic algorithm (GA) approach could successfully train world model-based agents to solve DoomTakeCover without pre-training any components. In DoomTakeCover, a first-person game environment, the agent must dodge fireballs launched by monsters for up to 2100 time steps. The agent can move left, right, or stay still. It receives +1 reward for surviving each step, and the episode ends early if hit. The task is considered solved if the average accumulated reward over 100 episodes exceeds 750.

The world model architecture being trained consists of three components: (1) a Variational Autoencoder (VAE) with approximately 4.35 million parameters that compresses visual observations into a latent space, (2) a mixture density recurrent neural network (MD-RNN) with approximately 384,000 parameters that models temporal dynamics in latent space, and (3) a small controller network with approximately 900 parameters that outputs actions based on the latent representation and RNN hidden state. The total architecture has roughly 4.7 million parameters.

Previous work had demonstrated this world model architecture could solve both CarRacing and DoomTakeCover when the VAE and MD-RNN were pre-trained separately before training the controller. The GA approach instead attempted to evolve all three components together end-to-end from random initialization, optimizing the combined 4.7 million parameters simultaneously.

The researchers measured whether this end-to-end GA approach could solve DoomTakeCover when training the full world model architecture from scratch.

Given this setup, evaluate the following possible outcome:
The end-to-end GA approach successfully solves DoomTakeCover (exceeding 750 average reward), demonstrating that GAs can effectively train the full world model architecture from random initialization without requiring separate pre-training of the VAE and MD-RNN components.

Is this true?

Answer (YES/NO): NO